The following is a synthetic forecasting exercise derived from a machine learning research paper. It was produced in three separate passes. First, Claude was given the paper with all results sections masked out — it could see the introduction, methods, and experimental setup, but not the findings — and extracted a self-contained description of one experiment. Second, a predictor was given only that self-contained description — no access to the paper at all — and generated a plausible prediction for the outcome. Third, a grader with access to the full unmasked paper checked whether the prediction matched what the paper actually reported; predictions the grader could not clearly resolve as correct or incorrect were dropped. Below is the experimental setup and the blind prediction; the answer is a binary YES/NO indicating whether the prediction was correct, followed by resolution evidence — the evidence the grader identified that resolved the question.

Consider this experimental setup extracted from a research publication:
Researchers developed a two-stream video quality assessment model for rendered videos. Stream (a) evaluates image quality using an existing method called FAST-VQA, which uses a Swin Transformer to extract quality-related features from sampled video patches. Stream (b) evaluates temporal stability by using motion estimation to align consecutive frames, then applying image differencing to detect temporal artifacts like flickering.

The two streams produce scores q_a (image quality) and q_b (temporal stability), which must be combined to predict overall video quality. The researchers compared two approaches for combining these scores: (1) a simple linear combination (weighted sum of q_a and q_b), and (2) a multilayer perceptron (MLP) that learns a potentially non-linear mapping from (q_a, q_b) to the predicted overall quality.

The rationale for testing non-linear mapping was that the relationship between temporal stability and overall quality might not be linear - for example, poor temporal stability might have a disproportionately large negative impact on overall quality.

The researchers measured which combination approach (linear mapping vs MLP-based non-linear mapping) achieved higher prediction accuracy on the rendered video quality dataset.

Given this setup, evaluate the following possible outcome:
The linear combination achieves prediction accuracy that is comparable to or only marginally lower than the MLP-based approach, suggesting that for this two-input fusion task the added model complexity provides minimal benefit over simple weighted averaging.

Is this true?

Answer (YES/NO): YES